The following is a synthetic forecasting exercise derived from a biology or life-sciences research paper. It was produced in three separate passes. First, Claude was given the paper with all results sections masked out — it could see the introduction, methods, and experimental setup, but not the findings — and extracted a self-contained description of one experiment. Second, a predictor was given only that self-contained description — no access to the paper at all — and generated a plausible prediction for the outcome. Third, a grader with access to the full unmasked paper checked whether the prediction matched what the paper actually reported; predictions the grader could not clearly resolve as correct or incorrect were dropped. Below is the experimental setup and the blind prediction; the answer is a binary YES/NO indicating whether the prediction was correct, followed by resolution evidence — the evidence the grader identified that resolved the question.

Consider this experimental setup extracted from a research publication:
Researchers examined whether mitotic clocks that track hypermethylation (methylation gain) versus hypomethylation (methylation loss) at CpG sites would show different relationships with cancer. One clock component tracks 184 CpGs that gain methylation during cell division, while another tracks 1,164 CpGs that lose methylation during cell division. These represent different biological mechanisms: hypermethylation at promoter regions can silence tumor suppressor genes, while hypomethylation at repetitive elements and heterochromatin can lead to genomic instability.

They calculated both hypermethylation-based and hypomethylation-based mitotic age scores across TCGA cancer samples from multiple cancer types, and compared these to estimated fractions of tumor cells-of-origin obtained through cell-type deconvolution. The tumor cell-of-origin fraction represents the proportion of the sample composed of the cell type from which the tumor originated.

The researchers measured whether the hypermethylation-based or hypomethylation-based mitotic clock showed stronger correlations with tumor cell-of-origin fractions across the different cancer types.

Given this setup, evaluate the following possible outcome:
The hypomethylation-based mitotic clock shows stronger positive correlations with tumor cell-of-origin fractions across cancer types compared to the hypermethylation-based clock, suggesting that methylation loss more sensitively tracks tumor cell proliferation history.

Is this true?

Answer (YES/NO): NO